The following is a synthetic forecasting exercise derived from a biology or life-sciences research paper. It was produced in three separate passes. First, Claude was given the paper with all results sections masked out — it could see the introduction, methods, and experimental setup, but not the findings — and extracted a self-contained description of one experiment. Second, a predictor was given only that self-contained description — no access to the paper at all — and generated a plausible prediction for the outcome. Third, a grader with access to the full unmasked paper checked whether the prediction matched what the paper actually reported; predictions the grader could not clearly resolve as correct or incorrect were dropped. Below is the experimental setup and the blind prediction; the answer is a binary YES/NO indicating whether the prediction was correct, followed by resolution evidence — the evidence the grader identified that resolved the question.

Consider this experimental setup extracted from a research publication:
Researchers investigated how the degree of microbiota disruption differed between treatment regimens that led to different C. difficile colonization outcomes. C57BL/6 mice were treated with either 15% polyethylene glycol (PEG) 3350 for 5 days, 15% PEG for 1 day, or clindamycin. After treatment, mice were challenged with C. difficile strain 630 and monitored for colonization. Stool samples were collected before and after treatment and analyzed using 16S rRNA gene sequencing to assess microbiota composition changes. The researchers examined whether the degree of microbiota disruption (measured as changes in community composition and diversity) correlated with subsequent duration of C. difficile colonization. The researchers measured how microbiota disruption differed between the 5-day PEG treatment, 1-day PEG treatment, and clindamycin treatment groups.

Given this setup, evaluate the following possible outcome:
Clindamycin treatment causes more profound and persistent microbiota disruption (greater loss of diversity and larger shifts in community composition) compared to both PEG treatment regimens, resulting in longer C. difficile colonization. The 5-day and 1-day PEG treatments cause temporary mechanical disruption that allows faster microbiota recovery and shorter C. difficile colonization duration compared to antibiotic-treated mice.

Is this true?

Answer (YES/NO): NO